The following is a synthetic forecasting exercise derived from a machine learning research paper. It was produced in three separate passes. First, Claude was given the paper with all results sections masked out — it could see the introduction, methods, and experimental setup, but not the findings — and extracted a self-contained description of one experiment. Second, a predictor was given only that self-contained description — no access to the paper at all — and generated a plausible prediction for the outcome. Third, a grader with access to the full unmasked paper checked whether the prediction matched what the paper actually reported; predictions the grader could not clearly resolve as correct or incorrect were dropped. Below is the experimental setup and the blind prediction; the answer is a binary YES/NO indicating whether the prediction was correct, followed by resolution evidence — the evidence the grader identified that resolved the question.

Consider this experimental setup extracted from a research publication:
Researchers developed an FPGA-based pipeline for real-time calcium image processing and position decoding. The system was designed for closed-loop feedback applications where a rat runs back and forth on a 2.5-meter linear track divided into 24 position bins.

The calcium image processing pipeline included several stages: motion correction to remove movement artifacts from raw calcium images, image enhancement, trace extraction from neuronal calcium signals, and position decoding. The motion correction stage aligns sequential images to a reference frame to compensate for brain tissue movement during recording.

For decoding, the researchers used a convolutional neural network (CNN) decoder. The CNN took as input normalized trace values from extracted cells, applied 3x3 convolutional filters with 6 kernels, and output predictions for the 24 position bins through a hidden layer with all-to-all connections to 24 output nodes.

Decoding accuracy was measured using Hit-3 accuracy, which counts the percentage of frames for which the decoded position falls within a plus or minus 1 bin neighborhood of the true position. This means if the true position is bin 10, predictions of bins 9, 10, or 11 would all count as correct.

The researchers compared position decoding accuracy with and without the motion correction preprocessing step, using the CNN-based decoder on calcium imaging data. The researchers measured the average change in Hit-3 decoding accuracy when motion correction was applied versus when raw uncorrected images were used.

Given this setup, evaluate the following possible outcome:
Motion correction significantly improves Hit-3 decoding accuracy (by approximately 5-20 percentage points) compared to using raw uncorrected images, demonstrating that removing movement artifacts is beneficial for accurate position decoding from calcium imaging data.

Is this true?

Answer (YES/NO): NO